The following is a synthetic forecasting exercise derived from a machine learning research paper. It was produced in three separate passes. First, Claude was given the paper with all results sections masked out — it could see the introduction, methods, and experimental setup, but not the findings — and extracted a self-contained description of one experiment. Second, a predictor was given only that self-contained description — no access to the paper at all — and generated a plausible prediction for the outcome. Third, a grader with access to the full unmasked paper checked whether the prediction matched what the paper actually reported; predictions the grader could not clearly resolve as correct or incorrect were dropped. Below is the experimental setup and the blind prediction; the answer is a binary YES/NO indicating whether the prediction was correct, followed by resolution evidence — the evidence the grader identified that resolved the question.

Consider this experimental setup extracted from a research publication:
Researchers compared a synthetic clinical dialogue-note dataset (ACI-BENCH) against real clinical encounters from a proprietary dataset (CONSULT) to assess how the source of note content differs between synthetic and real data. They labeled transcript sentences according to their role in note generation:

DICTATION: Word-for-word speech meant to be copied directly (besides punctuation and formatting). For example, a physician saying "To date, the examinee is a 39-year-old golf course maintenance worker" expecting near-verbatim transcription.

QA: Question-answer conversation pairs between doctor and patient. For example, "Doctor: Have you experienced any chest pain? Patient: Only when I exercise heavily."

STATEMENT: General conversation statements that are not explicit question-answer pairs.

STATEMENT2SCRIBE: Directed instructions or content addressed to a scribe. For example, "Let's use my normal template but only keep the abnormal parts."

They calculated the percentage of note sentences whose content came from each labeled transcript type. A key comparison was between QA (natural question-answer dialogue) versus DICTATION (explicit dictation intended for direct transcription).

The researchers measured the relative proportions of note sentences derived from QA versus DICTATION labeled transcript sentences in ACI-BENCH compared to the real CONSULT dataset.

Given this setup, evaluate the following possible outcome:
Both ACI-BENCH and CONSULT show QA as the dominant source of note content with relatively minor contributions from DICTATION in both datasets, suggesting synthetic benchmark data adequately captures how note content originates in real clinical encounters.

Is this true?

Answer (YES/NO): NO